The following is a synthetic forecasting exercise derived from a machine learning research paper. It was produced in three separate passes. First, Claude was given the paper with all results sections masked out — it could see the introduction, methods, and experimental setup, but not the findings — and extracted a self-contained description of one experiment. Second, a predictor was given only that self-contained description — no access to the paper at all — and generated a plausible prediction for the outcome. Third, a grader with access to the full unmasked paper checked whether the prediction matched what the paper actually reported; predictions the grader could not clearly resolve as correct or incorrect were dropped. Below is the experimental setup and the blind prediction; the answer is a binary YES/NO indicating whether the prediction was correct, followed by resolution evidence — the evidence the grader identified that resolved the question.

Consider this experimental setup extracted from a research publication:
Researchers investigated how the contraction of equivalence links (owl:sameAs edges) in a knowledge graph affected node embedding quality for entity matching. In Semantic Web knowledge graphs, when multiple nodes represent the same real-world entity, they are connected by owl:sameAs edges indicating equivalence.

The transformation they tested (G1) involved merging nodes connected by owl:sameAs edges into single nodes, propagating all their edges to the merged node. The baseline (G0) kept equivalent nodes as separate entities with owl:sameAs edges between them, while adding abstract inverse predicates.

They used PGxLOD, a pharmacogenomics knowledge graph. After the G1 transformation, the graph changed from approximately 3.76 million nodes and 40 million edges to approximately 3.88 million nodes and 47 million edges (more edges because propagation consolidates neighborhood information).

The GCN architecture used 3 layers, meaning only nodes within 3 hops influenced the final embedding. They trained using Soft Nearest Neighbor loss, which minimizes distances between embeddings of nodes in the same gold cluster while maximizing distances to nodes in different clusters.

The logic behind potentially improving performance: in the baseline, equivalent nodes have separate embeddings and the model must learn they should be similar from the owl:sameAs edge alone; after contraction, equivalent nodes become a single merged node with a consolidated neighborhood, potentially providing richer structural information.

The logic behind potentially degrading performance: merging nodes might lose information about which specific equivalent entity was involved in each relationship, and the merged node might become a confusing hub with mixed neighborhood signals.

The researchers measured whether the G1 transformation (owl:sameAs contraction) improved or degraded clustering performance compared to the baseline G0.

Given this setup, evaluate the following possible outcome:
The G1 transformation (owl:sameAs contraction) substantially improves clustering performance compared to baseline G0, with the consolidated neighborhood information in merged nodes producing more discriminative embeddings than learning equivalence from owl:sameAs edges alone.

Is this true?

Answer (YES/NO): NO